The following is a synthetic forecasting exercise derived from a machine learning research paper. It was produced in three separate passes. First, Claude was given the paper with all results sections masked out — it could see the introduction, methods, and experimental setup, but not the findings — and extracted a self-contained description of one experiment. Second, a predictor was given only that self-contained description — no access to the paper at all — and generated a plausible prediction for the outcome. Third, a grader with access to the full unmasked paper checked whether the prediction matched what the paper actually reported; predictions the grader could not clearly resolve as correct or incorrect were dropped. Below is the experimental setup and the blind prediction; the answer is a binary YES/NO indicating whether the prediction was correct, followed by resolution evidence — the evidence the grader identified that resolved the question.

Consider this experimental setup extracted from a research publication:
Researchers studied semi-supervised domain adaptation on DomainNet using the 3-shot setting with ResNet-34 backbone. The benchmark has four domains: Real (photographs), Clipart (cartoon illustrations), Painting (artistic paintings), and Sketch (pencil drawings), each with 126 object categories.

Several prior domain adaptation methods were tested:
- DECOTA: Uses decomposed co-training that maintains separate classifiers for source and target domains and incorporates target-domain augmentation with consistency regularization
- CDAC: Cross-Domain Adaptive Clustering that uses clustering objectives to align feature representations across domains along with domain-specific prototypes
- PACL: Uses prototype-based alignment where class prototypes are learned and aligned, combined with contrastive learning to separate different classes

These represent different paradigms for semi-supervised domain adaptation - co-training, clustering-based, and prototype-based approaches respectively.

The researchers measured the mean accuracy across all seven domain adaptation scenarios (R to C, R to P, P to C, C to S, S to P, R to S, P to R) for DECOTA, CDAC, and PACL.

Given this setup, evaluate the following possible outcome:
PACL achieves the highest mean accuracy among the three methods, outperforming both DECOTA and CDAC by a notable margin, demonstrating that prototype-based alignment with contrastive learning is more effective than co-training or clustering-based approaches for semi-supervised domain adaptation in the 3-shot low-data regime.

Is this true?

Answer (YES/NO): NO